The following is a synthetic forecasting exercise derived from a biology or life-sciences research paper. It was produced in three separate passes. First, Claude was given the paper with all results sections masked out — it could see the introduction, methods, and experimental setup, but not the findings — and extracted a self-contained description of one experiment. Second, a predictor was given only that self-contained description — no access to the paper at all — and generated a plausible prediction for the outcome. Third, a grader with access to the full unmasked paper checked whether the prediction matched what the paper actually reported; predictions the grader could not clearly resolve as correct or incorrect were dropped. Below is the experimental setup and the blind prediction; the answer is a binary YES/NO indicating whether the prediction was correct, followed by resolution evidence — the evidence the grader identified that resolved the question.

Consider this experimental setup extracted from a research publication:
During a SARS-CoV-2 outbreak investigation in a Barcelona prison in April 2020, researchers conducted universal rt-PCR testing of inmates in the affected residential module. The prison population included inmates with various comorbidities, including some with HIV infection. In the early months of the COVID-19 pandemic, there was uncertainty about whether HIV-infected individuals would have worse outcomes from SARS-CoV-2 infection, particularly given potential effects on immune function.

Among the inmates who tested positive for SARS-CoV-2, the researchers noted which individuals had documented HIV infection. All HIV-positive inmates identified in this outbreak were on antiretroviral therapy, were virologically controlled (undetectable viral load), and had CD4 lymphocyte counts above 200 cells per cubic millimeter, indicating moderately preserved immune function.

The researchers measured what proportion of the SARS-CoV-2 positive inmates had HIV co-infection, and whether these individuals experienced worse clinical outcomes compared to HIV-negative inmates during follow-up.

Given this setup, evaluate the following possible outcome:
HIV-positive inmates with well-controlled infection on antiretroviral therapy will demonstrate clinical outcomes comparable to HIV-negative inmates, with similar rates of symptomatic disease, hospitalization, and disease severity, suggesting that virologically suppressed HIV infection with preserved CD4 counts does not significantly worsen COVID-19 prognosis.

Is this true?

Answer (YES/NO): YES